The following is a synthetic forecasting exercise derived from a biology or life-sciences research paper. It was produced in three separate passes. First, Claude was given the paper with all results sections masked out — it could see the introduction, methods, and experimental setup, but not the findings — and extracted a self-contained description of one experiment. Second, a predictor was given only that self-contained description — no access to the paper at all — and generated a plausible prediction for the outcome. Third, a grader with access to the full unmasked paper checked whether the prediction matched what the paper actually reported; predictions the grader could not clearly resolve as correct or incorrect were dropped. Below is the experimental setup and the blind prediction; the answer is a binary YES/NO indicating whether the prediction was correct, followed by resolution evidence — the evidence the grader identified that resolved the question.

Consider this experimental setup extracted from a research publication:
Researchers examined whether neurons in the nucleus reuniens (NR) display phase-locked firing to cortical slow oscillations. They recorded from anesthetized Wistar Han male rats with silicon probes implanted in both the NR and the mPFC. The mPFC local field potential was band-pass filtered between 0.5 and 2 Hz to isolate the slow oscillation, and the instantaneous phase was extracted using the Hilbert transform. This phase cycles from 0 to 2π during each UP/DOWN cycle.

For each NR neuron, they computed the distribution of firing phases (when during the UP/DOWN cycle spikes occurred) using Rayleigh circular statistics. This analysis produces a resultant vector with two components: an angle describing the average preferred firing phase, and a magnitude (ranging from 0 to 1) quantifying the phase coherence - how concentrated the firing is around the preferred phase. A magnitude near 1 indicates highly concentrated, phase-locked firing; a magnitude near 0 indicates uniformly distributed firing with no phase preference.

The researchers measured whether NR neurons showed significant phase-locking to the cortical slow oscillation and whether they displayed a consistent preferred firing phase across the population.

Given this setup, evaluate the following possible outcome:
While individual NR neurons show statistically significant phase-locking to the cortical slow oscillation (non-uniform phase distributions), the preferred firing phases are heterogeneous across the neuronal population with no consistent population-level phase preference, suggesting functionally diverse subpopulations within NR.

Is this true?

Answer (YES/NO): NO